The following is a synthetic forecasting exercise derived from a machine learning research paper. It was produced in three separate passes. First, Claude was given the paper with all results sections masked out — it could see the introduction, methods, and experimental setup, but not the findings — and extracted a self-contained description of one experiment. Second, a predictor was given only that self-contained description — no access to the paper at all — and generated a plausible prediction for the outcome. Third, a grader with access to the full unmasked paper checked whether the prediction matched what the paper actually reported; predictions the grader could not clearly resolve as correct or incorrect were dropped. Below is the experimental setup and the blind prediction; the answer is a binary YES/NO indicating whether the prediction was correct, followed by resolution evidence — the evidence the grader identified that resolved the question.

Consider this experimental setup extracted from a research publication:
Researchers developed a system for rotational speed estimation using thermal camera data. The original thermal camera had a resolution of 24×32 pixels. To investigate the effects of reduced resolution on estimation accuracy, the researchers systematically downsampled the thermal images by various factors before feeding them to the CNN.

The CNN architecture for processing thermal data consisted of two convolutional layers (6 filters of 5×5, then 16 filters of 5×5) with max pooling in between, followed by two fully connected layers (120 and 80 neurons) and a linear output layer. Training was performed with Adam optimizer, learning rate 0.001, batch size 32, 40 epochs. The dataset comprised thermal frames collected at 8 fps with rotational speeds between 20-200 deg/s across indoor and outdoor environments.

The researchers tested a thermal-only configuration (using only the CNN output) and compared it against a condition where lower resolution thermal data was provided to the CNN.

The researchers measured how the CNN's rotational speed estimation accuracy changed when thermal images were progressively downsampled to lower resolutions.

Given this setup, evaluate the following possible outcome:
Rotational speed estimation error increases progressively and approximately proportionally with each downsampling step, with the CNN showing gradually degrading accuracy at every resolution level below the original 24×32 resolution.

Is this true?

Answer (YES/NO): NO